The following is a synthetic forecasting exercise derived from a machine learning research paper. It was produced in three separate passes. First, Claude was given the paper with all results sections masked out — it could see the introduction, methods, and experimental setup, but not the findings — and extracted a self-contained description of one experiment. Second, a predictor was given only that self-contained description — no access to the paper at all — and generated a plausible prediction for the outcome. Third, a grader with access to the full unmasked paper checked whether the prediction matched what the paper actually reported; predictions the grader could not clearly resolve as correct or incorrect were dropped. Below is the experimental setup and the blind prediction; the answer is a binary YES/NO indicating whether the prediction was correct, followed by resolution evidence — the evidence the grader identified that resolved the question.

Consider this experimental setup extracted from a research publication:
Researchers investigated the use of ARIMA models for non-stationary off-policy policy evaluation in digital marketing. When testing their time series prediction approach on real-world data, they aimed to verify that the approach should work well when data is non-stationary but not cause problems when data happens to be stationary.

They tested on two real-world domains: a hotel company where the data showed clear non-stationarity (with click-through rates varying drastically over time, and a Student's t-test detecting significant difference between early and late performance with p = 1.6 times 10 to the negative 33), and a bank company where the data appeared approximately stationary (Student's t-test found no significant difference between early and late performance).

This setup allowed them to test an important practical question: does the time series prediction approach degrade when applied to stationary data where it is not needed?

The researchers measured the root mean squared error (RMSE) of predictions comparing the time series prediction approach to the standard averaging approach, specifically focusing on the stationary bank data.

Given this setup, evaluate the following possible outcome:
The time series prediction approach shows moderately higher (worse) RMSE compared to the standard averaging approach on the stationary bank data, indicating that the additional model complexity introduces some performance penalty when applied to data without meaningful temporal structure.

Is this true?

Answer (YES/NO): NO